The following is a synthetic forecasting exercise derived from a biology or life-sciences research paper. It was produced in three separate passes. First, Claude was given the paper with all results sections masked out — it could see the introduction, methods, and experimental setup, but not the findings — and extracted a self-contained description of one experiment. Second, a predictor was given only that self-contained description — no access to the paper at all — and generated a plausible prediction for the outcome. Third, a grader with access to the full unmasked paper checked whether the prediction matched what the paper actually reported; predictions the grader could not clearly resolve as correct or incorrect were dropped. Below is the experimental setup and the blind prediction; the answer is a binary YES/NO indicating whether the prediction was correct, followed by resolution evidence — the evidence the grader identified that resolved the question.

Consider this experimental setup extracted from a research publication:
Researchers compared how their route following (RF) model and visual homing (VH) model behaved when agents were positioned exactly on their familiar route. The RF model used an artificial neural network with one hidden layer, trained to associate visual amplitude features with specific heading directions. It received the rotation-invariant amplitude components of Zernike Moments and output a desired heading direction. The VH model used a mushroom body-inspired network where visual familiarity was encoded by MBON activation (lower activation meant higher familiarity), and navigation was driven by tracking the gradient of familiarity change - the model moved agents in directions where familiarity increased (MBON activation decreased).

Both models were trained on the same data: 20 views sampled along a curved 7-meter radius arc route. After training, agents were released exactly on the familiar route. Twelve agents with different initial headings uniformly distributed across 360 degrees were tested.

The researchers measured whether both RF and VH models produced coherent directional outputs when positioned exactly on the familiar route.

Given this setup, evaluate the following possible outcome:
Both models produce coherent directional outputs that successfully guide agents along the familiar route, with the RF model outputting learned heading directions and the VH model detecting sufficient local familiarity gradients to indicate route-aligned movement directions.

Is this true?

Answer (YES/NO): NO